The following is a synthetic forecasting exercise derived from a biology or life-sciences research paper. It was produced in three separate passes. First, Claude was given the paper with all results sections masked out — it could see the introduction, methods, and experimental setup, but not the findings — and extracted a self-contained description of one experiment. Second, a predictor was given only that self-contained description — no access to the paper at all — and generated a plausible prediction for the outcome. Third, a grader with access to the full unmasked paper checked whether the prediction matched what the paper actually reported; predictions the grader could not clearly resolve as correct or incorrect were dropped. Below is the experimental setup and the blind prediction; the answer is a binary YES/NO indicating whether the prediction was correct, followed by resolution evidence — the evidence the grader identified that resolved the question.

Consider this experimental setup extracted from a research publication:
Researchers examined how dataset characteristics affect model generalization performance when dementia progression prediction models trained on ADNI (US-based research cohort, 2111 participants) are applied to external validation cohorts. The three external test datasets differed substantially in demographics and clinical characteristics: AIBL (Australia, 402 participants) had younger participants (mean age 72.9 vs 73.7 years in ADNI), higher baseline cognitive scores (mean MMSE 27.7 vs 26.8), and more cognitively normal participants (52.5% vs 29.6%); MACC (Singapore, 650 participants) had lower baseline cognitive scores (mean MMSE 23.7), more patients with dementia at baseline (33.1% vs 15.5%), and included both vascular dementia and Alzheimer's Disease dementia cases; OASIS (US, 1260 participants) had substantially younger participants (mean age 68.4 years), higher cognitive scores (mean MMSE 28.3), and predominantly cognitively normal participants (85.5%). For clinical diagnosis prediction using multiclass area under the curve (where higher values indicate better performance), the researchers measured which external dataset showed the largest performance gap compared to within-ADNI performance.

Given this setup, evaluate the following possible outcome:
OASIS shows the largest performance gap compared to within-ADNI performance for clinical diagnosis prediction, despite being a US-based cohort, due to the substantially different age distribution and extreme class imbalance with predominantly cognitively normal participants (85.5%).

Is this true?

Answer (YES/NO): NO